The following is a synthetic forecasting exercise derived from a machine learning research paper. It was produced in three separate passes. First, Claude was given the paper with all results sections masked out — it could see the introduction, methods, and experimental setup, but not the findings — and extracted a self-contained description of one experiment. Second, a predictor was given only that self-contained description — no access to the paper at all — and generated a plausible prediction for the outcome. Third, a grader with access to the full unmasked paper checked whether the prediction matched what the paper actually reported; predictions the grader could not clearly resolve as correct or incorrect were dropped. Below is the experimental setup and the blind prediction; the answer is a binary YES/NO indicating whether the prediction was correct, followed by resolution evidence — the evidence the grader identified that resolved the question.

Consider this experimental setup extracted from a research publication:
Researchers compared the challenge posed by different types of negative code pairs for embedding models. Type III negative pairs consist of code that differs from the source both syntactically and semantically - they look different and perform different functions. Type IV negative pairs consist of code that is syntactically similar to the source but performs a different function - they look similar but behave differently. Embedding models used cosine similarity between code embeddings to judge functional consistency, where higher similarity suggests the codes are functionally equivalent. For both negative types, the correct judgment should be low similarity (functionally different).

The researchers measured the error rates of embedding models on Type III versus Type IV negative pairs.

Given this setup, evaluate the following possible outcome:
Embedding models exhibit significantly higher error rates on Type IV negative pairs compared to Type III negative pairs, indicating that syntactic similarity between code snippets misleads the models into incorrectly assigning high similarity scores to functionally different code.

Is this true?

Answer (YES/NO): YES